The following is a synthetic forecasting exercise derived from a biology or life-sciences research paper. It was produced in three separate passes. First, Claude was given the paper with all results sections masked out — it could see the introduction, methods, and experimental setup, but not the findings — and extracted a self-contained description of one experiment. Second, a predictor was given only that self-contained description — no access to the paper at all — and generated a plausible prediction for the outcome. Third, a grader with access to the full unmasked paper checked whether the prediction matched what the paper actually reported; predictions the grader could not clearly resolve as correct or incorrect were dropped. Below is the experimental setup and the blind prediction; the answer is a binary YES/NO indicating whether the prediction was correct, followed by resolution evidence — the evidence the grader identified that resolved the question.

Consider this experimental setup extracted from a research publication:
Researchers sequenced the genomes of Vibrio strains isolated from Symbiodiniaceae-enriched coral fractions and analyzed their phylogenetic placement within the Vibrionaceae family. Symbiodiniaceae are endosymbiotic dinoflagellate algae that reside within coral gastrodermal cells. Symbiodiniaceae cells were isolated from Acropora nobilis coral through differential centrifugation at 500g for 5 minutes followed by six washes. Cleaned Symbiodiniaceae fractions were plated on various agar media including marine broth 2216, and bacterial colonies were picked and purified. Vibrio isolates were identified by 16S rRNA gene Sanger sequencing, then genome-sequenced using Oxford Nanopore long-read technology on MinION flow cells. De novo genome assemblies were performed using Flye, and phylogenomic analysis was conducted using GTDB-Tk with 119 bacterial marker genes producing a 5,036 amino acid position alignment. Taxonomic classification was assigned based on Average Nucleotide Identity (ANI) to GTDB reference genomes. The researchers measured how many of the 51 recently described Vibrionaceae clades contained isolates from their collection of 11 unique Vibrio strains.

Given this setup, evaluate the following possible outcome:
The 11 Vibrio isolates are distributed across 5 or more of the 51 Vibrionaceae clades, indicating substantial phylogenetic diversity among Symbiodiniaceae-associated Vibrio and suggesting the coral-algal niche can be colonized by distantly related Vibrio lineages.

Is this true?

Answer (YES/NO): NO